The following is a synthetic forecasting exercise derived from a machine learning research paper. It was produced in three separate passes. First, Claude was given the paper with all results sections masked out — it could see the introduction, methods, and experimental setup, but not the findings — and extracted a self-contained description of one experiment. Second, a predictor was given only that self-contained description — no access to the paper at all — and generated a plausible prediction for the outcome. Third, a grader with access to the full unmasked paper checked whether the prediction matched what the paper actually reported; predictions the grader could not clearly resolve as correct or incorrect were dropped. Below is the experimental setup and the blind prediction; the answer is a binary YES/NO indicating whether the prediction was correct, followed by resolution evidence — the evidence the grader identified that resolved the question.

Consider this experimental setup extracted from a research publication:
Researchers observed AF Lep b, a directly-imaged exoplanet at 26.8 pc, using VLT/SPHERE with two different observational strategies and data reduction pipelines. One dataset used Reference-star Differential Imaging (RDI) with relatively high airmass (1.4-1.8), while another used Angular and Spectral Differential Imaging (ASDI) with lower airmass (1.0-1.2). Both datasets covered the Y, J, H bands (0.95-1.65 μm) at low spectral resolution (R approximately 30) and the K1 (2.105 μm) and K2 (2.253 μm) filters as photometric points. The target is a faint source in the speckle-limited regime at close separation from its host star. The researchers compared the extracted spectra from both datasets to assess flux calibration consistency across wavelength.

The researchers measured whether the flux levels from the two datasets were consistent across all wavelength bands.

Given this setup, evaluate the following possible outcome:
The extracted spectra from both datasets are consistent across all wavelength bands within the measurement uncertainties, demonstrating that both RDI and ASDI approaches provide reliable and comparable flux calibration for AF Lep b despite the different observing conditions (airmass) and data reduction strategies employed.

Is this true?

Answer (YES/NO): NO